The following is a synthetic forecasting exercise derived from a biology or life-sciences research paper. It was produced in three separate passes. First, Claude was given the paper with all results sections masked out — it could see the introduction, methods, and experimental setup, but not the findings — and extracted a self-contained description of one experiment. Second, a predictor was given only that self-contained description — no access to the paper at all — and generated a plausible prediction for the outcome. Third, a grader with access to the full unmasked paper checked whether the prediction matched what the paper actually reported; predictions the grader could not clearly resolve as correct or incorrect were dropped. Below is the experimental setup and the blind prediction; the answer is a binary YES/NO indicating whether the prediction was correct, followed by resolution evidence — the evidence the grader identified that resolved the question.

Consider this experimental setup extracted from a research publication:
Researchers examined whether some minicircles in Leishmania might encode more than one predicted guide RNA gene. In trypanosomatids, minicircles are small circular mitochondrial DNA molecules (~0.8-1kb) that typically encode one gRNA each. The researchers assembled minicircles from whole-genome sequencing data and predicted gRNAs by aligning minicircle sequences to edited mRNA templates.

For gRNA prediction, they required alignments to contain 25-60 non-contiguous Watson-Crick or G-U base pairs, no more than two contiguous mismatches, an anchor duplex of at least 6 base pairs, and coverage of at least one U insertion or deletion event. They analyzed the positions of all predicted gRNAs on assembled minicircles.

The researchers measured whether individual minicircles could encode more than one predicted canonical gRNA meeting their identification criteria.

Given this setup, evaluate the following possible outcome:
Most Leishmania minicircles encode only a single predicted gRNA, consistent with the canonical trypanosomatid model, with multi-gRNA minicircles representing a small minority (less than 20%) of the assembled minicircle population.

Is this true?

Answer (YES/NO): YES